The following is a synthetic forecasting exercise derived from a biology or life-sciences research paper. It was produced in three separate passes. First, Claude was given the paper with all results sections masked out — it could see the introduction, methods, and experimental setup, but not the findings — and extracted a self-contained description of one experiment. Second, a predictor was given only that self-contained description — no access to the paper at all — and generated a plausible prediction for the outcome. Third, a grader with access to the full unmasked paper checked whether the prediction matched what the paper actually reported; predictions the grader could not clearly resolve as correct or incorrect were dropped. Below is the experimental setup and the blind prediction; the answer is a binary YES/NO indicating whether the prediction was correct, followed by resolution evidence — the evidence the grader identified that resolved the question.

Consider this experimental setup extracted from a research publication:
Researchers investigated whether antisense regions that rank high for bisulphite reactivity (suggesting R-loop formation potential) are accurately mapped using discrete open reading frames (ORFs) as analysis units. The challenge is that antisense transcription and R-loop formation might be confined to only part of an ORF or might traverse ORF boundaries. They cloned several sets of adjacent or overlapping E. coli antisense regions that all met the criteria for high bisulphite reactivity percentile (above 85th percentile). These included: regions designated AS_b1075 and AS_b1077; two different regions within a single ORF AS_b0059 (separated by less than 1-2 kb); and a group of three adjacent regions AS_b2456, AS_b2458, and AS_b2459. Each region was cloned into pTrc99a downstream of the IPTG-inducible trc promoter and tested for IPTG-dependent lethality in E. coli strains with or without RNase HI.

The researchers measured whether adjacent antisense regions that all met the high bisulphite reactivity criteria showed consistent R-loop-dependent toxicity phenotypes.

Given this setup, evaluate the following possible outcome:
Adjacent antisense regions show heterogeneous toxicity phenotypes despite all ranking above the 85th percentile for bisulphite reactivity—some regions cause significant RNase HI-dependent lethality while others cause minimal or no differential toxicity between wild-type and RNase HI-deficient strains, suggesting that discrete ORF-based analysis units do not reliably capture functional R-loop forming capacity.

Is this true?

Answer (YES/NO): YES